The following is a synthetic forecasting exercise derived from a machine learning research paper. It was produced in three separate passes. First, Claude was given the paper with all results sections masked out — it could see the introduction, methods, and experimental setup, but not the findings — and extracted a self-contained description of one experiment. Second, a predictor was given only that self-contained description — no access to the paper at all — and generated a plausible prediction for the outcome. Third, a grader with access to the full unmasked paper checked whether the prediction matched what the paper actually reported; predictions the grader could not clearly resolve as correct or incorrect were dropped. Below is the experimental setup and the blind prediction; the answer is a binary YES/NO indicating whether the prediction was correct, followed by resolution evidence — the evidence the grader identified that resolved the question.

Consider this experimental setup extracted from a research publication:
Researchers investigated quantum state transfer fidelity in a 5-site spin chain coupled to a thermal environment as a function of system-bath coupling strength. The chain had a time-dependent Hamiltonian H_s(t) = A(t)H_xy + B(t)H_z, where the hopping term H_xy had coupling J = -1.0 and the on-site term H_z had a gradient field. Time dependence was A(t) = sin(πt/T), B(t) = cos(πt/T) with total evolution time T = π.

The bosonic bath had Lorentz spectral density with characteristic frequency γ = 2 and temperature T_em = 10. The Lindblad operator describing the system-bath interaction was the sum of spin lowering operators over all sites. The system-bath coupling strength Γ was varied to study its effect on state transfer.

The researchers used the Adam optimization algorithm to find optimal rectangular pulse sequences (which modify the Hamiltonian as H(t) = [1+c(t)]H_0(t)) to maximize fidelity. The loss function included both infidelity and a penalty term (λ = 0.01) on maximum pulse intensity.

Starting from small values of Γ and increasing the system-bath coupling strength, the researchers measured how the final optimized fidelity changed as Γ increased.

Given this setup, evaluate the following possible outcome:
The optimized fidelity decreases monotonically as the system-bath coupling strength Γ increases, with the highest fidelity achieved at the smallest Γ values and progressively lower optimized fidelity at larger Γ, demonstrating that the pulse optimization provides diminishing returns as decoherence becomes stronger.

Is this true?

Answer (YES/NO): NO